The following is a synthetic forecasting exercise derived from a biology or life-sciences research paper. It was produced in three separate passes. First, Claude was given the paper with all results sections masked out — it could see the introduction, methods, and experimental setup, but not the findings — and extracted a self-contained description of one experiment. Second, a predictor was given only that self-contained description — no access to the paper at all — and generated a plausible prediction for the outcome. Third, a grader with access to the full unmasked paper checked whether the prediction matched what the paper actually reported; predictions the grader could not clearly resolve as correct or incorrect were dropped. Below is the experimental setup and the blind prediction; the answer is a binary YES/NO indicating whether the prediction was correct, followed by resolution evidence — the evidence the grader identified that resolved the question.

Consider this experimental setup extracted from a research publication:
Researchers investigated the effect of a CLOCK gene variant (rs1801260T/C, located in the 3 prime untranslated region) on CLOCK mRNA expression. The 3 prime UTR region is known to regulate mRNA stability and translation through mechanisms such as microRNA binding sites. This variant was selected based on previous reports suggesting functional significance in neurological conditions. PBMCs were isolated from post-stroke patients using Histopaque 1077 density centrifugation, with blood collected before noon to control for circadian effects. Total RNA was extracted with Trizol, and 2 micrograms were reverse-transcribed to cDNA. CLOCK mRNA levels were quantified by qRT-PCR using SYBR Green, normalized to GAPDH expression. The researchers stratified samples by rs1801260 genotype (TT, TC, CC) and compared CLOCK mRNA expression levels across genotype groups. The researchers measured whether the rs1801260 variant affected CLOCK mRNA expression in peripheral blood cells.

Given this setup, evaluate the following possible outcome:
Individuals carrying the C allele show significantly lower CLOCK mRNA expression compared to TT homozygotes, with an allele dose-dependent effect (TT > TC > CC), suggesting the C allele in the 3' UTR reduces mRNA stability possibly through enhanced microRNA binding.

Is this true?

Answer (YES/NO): NO